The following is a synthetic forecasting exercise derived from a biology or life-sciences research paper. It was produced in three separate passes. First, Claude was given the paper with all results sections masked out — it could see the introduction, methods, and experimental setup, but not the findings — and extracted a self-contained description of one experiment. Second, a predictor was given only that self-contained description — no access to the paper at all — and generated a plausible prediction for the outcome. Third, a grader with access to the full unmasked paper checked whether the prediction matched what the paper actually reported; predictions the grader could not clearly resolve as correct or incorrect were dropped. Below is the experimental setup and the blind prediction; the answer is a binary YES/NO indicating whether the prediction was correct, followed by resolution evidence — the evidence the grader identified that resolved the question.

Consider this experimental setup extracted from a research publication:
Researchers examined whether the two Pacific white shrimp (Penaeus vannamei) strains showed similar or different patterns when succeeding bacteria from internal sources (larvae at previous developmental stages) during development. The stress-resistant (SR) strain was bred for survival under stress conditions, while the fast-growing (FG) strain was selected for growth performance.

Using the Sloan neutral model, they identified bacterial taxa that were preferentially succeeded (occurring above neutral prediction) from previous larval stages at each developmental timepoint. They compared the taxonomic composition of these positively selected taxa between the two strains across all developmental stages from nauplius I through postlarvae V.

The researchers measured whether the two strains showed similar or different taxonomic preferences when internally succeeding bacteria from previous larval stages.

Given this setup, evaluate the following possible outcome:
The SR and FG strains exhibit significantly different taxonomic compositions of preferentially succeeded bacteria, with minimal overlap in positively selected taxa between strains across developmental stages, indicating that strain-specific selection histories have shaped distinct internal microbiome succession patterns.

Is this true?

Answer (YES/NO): NO